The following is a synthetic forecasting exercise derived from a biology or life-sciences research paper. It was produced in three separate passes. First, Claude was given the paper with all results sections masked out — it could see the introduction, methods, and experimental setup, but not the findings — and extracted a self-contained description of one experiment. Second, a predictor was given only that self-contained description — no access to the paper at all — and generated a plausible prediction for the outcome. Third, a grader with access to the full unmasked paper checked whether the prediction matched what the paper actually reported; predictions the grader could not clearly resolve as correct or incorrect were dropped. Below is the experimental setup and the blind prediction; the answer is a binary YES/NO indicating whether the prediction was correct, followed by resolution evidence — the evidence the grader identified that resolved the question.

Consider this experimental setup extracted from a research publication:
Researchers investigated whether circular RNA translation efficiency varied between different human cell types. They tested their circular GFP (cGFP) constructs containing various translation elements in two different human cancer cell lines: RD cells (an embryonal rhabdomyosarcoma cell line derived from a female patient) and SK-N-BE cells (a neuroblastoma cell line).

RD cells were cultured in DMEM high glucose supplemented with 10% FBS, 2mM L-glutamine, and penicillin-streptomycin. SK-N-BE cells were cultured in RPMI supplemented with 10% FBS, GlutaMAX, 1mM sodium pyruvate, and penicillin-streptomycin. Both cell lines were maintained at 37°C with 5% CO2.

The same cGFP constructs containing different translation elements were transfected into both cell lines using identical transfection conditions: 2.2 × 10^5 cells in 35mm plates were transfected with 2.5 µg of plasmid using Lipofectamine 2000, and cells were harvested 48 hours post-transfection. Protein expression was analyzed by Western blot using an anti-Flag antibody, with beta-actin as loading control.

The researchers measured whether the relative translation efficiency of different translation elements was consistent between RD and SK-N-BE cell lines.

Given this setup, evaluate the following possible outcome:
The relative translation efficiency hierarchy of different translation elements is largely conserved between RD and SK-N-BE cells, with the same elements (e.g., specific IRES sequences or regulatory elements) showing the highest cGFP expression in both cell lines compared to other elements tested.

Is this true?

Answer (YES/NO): YES